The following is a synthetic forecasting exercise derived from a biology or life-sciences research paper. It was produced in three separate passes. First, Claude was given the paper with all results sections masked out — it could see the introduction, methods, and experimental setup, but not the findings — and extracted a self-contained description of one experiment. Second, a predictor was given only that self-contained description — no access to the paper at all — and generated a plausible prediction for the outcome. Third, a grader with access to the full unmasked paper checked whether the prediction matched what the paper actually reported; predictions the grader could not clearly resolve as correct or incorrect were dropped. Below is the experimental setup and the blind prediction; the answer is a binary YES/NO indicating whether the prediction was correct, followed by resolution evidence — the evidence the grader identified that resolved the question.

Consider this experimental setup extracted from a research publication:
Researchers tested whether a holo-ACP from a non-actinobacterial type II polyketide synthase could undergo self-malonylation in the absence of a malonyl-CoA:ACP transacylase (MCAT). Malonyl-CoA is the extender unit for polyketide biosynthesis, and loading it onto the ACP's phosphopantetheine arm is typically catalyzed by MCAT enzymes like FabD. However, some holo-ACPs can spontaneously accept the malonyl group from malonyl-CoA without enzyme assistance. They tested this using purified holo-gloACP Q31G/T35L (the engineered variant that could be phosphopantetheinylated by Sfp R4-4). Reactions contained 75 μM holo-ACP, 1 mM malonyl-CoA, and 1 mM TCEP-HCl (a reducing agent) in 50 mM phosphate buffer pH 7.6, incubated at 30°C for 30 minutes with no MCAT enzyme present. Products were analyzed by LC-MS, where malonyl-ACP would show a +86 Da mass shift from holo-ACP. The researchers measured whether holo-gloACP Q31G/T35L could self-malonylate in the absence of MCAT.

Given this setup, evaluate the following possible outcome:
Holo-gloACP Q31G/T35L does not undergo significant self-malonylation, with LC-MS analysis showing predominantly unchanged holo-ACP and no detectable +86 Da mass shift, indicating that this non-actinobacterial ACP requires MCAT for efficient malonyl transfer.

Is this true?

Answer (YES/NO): NO